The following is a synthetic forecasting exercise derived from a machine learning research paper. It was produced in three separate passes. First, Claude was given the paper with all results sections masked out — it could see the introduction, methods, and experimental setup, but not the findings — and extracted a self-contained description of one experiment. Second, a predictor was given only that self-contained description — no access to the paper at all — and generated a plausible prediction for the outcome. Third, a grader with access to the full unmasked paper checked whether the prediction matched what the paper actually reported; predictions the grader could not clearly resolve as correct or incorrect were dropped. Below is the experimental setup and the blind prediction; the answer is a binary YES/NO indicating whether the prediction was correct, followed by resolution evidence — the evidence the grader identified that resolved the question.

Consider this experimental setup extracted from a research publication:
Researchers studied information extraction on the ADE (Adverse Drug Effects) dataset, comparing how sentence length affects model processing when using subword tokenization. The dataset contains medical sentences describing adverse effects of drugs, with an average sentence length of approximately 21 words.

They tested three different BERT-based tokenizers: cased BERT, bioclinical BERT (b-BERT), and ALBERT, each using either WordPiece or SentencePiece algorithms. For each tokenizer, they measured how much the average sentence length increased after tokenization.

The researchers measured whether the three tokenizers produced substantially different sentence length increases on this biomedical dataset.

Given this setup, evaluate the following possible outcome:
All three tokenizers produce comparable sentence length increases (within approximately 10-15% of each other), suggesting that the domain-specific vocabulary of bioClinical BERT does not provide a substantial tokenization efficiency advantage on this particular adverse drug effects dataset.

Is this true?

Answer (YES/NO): YES